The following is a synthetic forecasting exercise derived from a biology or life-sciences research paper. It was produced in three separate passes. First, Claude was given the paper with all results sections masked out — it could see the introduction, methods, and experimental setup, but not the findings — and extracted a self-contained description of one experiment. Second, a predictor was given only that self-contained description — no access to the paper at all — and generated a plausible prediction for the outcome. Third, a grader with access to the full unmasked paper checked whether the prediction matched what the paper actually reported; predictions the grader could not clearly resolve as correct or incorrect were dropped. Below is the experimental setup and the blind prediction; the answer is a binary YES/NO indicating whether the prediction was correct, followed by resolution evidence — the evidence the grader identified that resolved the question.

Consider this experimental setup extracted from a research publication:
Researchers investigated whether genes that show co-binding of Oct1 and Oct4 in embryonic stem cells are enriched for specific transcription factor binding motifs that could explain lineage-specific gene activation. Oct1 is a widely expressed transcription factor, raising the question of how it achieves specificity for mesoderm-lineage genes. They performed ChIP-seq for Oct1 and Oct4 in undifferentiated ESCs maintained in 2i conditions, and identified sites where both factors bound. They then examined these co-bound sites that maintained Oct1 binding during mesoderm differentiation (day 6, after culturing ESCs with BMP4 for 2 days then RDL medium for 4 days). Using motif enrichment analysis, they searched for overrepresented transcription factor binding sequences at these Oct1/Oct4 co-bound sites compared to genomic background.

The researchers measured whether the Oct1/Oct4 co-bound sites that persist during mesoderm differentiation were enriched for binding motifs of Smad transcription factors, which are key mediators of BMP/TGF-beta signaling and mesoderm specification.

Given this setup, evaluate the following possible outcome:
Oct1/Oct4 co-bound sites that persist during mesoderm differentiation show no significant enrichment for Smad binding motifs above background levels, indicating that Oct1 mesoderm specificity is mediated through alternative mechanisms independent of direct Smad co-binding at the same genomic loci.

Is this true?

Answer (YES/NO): NO